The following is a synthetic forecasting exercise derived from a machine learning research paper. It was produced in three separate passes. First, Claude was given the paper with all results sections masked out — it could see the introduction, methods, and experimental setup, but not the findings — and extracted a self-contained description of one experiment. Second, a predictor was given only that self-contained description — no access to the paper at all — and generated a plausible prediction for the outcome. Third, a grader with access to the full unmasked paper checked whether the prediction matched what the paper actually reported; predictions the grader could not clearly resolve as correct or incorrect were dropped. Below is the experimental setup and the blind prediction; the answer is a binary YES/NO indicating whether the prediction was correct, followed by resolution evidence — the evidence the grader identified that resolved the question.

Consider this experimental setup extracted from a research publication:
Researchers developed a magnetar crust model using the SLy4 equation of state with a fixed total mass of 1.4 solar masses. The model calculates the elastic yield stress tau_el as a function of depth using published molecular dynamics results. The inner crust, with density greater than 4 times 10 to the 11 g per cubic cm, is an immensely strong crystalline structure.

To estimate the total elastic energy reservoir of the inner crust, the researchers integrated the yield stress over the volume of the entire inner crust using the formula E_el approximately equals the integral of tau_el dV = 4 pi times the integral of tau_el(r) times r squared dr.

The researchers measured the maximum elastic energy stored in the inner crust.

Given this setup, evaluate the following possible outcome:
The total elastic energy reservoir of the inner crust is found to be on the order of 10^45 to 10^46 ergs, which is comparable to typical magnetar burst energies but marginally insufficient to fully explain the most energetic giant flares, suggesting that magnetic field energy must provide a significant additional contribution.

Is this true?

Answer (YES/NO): NO